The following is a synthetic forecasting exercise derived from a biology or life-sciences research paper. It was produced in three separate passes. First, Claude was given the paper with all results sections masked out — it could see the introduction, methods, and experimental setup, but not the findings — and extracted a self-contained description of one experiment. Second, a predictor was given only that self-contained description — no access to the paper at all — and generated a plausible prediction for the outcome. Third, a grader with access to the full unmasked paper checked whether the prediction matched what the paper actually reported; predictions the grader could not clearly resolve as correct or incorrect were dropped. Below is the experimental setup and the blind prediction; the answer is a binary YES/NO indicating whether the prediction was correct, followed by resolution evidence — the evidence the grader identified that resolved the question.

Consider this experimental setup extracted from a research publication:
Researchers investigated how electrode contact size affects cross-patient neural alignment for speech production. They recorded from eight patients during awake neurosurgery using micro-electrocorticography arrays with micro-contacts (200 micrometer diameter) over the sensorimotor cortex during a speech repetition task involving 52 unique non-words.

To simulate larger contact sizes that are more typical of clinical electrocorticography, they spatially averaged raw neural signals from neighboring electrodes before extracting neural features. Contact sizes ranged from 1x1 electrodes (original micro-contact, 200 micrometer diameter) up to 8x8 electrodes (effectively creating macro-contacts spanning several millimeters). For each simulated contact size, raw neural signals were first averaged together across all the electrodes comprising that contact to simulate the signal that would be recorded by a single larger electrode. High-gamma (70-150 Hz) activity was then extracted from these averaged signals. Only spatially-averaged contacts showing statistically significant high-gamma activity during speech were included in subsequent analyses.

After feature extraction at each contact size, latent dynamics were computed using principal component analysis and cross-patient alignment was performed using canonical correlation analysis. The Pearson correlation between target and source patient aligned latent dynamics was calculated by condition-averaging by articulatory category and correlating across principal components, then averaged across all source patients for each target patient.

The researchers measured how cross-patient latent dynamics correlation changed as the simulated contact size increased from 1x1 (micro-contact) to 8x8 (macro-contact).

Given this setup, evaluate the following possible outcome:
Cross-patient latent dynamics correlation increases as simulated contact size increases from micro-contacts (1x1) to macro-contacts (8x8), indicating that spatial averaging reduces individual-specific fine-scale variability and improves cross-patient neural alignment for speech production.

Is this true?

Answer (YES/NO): NO